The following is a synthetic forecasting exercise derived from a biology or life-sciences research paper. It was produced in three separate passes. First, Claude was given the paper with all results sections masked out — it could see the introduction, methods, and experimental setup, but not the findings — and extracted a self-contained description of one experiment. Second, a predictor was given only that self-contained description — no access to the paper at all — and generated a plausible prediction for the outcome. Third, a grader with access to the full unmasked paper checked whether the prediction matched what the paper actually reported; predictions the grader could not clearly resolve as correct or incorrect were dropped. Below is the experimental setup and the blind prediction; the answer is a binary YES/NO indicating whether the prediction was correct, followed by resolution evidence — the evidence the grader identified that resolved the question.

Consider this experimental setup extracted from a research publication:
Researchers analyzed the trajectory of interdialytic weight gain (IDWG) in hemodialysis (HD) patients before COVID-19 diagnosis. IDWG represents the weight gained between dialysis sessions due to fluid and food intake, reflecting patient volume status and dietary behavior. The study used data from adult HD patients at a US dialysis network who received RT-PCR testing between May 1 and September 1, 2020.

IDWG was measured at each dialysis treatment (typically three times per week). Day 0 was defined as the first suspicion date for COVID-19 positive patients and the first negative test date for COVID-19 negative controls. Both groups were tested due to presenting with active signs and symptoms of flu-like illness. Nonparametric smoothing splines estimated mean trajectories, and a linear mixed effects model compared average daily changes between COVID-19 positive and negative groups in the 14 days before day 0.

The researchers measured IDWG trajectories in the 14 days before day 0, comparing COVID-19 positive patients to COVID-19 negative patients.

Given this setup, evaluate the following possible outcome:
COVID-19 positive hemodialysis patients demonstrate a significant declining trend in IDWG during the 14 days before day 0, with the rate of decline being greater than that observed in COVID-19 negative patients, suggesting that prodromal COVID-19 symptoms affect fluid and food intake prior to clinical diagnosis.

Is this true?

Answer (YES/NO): YES